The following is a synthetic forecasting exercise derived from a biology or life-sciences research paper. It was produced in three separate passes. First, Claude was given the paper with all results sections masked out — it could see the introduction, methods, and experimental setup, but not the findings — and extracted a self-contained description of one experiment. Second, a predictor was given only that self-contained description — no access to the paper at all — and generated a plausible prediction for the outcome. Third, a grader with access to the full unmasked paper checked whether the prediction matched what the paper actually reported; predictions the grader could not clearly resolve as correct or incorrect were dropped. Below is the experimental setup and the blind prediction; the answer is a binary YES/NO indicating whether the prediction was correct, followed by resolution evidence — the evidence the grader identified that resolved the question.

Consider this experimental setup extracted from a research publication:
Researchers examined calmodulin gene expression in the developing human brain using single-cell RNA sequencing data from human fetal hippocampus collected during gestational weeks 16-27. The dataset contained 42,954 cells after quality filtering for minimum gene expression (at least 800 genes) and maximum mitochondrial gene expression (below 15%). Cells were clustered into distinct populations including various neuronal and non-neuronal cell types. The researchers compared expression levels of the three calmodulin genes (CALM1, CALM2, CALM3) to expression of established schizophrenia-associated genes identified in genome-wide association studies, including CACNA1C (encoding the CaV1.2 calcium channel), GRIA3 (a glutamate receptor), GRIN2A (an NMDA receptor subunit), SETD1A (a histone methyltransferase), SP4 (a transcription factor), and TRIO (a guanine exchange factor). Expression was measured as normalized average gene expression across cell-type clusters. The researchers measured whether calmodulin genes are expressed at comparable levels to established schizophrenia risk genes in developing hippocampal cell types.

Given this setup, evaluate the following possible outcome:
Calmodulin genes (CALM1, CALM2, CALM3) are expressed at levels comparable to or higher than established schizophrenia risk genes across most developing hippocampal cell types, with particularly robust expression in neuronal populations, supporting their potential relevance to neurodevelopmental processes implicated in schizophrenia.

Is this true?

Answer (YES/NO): NO